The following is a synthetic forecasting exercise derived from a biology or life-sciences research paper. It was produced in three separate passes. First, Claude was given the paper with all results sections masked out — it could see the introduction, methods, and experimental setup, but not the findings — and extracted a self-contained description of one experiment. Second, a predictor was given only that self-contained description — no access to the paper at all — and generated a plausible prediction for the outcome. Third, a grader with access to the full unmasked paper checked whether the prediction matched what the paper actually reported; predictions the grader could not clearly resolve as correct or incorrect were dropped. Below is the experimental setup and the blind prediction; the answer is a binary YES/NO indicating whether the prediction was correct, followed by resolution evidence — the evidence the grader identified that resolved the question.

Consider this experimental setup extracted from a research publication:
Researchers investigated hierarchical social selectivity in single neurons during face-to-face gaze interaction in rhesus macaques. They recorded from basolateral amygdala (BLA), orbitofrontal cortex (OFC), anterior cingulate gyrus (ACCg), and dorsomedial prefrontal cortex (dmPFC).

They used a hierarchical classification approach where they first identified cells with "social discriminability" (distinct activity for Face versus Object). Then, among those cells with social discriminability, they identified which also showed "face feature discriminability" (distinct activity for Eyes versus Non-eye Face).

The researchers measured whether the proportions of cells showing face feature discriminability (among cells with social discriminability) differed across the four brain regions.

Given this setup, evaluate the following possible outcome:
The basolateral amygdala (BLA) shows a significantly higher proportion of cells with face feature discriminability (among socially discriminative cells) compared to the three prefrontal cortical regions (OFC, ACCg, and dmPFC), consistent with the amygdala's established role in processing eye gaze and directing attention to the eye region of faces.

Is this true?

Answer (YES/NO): NO